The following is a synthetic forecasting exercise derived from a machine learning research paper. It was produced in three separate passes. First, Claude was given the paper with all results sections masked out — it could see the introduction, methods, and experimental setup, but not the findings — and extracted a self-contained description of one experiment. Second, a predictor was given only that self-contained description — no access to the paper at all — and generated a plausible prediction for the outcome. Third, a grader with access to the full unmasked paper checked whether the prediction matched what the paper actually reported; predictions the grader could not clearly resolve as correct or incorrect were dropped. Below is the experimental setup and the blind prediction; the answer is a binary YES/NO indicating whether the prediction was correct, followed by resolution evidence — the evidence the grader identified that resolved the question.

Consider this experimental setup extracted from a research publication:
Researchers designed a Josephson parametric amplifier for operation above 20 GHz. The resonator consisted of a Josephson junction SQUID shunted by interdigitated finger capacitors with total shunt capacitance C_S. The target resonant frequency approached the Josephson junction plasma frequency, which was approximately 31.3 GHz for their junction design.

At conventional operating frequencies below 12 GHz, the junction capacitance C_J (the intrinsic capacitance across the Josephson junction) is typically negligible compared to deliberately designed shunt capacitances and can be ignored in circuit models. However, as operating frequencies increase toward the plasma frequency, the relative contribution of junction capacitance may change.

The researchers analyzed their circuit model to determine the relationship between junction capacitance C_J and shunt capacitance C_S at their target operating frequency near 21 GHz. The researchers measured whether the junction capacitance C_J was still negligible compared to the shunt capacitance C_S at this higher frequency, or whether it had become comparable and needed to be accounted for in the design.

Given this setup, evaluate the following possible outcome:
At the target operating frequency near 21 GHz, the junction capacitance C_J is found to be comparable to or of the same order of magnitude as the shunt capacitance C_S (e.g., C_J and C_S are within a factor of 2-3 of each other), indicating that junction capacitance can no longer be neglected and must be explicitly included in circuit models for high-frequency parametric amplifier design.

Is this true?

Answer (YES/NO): YES